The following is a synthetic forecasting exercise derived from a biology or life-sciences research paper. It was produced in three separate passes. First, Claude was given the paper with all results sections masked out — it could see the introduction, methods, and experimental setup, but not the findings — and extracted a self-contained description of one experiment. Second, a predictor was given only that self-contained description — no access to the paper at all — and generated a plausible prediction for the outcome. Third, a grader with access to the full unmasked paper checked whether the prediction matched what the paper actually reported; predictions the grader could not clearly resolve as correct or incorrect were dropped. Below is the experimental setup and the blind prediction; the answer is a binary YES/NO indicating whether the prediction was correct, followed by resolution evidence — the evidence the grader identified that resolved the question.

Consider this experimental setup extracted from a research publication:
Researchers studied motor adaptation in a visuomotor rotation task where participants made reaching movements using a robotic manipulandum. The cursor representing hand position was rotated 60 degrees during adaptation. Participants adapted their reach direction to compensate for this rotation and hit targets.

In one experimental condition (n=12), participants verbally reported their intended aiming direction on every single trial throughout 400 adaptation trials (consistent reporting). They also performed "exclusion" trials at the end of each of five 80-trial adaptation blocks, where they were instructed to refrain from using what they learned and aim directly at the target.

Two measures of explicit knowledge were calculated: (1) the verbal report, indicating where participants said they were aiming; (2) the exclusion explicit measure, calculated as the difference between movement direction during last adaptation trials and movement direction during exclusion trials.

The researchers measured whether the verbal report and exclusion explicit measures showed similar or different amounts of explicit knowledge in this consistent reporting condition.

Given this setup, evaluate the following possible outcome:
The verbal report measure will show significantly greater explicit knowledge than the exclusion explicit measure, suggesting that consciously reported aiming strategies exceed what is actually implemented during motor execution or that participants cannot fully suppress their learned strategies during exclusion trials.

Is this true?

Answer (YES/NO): NO